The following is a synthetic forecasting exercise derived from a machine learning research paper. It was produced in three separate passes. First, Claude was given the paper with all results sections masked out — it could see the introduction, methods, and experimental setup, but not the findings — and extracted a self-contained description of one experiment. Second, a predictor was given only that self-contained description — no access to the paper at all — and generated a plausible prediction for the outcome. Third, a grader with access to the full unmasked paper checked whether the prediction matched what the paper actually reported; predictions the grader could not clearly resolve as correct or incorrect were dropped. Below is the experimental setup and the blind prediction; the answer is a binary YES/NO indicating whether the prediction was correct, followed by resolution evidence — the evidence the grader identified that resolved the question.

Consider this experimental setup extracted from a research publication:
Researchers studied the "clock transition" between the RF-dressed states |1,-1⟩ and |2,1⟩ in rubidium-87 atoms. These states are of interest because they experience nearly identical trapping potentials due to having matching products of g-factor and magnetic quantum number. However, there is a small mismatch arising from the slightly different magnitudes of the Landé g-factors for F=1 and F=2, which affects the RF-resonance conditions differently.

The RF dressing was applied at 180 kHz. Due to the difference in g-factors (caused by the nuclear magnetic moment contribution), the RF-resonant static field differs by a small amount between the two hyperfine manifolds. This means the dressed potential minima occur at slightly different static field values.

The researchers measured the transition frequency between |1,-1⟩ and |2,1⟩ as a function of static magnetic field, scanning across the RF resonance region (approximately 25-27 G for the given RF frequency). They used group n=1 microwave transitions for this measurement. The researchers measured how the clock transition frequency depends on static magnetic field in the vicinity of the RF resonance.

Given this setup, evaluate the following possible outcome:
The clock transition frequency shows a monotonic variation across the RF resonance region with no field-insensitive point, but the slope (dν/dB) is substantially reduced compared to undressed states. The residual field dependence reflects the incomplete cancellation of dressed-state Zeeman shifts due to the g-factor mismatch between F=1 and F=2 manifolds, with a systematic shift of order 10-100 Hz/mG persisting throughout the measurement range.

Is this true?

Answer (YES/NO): YES